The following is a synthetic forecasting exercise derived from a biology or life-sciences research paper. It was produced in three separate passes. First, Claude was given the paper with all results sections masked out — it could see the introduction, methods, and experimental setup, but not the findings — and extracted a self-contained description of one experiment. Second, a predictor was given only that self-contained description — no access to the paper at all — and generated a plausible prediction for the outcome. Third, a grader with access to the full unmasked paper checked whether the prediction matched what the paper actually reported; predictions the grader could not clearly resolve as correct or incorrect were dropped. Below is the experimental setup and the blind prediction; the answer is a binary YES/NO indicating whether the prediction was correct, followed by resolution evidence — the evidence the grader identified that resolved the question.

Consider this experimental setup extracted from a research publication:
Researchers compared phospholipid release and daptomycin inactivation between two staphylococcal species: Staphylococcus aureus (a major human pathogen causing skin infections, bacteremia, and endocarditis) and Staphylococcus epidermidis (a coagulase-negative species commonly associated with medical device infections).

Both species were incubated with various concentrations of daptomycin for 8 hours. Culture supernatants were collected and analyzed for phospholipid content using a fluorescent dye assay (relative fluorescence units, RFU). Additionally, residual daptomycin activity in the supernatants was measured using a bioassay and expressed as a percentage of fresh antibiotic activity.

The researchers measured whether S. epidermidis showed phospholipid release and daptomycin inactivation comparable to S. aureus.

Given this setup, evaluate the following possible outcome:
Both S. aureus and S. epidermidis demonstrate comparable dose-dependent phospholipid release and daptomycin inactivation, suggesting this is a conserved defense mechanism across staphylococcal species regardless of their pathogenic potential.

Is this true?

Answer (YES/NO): YES